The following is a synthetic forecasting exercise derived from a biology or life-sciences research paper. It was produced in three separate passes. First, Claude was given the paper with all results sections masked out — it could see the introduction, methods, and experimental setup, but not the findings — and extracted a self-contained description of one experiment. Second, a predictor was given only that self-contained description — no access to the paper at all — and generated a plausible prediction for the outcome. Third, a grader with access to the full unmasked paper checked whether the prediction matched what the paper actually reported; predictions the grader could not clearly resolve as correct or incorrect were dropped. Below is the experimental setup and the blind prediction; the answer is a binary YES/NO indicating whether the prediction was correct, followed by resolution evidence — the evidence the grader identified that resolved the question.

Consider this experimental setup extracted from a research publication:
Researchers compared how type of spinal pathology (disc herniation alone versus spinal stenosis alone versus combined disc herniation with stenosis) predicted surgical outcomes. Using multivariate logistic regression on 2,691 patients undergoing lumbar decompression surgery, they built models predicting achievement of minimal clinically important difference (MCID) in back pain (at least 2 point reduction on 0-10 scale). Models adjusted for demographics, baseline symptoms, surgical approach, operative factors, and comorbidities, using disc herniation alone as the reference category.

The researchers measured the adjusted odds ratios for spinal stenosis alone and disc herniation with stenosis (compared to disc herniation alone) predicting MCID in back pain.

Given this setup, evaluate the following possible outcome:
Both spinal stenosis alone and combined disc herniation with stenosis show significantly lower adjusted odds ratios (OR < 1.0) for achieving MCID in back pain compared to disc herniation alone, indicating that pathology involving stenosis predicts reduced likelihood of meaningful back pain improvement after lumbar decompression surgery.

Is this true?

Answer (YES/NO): YES